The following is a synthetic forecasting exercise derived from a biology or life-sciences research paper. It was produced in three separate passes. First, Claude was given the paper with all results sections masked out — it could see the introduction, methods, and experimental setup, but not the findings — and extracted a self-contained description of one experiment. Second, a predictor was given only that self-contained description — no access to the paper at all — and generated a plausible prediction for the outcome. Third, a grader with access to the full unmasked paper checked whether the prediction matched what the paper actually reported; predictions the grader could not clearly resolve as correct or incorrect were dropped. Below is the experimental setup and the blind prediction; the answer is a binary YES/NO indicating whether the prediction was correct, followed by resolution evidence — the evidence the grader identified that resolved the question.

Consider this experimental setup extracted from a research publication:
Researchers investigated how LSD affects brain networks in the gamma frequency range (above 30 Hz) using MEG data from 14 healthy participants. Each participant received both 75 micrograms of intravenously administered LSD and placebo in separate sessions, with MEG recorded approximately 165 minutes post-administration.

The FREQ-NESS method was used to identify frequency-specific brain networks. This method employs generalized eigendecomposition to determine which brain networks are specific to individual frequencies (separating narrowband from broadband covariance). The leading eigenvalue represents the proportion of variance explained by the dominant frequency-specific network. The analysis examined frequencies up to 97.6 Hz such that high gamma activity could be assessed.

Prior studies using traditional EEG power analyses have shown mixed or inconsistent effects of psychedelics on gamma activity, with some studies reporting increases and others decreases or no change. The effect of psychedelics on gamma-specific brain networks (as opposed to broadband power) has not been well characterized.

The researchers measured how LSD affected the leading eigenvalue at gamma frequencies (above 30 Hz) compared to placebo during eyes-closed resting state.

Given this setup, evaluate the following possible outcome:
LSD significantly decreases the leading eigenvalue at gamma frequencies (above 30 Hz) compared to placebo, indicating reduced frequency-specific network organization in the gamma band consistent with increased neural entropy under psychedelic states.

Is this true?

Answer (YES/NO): NO